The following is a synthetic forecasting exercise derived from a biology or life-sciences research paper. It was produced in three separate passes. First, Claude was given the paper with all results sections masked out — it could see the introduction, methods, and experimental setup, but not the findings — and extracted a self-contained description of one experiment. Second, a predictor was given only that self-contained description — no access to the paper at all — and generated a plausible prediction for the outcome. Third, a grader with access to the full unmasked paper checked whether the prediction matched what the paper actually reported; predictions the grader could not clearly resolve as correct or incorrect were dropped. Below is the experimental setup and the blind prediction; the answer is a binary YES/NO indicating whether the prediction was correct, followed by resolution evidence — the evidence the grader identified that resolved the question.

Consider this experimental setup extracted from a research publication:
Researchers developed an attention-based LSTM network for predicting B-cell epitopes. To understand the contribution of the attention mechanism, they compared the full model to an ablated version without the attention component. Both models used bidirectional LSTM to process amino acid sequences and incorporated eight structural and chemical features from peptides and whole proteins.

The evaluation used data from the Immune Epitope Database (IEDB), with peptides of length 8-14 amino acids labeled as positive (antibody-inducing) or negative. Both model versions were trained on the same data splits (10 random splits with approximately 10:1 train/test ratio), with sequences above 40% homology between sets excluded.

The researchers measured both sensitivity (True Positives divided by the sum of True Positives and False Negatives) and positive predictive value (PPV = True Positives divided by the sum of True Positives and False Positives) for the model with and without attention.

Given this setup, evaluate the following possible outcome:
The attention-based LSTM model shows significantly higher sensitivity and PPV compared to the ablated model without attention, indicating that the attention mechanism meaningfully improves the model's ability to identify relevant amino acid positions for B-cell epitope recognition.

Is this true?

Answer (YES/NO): NO